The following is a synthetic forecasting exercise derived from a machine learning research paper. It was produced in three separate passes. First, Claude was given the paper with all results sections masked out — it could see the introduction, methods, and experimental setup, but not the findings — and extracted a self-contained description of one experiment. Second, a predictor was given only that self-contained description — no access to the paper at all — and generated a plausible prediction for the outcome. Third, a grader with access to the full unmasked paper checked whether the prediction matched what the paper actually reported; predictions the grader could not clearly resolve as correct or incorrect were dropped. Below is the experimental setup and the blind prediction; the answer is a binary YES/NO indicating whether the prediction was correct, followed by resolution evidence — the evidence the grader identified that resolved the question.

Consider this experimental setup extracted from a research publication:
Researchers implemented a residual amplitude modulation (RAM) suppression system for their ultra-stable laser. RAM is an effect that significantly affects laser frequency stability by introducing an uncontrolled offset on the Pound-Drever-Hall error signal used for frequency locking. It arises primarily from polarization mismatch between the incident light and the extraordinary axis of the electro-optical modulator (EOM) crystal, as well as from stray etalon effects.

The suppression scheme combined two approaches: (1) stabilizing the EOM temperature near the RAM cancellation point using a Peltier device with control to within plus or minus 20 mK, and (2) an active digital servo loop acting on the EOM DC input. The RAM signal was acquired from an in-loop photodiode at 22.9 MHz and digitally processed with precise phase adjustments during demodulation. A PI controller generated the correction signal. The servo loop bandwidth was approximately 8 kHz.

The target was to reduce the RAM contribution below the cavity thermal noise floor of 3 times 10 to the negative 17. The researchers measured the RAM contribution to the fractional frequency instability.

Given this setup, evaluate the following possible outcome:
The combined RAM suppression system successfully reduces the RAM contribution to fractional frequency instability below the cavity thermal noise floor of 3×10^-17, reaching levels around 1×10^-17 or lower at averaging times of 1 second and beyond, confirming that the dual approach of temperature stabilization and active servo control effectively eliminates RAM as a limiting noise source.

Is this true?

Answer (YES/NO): YES